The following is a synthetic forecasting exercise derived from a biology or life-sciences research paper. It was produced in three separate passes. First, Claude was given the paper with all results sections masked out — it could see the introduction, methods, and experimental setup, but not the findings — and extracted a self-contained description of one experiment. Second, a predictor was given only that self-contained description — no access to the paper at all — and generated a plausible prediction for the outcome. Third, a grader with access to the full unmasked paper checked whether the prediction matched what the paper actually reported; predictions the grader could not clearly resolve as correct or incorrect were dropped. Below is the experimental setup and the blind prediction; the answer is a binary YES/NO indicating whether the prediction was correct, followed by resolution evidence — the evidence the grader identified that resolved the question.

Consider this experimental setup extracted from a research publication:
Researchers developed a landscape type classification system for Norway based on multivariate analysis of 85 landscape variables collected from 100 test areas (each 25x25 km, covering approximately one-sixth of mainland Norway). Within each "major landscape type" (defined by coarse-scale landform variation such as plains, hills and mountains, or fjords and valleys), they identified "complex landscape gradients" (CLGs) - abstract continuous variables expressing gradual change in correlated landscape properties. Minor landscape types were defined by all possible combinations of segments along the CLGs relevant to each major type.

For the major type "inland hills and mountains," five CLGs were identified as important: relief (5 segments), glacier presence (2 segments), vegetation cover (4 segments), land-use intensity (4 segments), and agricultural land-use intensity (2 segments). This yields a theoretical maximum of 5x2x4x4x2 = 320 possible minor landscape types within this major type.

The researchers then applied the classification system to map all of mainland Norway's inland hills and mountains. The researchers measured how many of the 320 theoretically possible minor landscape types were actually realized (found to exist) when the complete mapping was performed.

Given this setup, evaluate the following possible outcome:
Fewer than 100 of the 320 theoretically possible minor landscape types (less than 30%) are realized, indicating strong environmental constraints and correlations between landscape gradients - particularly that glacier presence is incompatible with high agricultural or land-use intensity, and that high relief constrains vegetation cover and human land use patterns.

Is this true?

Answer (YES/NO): YES